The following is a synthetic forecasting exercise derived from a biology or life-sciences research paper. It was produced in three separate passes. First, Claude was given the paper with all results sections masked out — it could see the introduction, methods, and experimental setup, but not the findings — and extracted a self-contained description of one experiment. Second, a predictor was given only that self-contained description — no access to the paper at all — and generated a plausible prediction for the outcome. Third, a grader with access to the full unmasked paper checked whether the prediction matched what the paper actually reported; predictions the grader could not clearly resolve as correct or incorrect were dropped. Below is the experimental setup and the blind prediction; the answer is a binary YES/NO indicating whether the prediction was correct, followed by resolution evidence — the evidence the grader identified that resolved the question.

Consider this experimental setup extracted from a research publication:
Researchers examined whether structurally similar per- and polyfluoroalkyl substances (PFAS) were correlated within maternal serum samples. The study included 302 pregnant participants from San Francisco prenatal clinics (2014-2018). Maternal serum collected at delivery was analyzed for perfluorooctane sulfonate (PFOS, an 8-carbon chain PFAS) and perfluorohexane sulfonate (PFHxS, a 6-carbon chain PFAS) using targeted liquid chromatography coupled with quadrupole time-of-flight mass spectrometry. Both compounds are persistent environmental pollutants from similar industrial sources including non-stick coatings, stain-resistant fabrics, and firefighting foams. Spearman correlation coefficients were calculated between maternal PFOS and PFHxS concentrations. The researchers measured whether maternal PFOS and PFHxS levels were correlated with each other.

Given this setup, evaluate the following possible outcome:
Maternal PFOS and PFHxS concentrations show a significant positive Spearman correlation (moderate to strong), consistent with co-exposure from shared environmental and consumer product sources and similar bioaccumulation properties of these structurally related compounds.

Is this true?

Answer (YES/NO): YES